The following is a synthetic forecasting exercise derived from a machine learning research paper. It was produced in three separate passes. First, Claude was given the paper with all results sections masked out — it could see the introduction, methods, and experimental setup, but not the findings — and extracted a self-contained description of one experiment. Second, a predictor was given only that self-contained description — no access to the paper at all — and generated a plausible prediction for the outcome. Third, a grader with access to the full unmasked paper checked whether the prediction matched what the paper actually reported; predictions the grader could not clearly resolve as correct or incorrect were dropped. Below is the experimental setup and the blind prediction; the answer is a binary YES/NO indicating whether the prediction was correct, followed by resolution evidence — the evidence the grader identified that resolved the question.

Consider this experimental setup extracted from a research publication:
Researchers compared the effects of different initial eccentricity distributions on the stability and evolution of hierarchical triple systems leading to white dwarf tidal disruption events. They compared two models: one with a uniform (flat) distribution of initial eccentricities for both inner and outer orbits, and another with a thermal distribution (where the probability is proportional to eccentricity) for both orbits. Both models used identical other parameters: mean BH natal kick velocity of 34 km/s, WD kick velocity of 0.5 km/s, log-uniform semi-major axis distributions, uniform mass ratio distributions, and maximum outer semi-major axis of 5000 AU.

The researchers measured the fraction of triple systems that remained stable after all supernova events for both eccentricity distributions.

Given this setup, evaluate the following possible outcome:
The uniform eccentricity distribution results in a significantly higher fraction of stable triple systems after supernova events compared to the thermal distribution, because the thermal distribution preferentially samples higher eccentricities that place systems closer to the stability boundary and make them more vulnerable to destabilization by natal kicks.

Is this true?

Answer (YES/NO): NO